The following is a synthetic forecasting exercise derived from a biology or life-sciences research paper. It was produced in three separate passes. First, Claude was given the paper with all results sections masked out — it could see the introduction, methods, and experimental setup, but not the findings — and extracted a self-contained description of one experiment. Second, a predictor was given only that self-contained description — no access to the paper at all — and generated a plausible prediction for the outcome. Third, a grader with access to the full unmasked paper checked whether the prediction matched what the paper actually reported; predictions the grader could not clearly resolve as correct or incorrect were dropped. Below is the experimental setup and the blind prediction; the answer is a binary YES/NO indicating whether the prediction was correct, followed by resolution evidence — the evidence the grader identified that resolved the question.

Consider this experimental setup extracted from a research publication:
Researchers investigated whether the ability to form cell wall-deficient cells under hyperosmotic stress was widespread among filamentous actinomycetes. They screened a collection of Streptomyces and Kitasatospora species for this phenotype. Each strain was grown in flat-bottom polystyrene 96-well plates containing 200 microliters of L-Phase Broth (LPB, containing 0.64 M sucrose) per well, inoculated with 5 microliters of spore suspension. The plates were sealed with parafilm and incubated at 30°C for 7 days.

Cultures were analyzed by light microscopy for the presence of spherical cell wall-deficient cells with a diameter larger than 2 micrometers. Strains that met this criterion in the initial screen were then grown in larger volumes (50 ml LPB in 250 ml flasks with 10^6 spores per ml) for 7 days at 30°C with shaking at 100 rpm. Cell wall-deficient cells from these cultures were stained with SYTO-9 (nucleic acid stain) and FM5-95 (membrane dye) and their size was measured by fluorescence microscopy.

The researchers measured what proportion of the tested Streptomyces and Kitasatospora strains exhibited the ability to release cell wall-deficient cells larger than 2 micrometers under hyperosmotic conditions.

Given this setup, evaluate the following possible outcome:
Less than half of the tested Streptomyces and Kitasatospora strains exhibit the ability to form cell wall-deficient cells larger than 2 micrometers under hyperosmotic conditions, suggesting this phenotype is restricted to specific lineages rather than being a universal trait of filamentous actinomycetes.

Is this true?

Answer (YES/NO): YES